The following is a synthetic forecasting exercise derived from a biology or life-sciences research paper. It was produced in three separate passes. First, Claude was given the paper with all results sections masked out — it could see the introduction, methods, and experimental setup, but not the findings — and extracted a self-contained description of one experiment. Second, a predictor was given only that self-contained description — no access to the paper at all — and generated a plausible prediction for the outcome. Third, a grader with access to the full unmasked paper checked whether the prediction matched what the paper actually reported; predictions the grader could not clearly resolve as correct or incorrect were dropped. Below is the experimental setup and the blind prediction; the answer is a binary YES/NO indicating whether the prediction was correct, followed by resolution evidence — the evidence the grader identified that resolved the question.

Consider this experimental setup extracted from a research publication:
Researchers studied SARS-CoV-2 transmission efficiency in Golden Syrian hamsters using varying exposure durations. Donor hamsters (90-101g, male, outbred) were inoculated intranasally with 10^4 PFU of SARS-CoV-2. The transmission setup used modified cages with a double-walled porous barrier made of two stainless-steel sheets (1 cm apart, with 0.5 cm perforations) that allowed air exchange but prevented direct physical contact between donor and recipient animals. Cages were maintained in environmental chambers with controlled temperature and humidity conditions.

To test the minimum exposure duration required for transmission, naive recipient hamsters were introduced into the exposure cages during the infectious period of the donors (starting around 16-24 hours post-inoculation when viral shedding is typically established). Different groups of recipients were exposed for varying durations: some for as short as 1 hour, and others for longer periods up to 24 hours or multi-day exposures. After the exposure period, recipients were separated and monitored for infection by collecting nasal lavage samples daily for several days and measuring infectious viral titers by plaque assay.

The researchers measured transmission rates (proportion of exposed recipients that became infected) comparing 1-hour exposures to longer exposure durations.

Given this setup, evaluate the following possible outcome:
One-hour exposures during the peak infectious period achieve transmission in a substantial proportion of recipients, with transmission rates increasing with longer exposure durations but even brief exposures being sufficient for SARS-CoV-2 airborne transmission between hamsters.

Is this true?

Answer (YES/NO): NO